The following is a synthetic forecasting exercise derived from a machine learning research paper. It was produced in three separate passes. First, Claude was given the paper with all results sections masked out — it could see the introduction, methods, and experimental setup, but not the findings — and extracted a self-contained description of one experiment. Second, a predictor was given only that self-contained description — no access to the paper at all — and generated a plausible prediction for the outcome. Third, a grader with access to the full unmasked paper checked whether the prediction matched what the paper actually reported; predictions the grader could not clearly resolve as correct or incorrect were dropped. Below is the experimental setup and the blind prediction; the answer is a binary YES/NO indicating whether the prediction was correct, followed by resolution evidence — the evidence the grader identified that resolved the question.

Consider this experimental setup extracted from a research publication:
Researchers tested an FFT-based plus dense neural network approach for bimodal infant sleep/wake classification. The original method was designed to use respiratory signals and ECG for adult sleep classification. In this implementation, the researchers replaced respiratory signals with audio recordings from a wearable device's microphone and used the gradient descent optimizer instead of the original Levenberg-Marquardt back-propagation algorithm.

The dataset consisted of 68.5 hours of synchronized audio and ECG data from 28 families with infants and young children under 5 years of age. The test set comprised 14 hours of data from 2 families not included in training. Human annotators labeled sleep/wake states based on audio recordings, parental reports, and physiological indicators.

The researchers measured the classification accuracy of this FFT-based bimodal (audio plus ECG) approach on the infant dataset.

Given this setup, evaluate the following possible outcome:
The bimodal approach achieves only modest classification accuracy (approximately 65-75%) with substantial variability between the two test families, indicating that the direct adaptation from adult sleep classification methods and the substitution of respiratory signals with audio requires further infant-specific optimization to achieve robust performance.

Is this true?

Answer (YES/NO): NO